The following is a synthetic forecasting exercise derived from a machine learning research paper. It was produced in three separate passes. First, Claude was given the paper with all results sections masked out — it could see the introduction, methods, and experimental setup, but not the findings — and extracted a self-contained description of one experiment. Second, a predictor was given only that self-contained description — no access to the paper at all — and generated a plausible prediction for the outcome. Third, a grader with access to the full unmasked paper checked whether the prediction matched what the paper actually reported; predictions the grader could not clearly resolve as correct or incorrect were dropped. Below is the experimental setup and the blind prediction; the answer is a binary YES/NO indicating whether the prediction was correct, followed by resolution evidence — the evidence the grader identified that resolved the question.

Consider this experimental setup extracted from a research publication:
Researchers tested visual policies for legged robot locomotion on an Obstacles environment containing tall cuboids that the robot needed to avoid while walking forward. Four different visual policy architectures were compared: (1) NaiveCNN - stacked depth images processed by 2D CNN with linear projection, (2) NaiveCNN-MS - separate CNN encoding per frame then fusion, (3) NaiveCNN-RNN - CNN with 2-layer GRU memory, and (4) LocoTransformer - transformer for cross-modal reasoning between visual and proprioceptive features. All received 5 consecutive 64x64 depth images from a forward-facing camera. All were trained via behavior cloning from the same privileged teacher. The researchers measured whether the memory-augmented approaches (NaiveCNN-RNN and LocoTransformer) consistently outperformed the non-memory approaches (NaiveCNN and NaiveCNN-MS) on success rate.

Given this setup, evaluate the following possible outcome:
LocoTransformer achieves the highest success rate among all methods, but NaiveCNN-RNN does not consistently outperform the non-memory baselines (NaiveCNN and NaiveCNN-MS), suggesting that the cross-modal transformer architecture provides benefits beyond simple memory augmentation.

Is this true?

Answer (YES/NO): NO